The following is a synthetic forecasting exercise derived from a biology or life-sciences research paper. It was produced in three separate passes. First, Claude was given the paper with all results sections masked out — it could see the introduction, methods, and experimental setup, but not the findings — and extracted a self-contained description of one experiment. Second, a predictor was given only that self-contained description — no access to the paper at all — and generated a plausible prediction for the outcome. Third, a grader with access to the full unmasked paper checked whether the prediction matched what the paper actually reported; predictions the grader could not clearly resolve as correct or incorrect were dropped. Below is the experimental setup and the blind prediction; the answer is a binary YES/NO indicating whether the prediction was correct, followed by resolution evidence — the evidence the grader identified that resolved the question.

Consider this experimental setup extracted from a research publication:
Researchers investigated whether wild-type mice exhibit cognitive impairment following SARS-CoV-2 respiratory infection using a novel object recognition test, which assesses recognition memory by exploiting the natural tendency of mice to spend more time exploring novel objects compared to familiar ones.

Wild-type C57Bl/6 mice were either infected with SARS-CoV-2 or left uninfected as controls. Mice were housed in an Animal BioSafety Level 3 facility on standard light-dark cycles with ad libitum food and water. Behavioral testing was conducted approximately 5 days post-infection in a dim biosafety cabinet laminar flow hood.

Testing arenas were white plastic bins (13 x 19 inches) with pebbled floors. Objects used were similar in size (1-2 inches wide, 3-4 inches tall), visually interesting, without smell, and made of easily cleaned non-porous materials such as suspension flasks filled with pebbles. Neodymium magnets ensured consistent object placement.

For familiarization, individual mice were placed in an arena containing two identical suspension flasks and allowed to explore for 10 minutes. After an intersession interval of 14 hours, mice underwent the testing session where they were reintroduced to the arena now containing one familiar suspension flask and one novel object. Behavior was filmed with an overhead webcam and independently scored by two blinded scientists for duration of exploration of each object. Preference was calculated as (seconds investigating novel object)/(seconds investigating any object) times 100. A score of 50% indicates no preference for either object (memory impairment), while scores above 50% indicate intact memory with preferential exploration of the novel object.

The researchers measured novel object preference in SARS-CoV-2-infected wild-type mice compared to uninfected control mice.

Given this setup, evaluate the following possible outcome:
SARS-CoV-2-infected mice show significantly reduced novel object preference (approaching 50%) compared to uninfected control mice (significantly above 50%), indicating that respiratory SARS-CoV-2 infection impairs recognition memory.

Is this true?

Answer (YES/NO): YES